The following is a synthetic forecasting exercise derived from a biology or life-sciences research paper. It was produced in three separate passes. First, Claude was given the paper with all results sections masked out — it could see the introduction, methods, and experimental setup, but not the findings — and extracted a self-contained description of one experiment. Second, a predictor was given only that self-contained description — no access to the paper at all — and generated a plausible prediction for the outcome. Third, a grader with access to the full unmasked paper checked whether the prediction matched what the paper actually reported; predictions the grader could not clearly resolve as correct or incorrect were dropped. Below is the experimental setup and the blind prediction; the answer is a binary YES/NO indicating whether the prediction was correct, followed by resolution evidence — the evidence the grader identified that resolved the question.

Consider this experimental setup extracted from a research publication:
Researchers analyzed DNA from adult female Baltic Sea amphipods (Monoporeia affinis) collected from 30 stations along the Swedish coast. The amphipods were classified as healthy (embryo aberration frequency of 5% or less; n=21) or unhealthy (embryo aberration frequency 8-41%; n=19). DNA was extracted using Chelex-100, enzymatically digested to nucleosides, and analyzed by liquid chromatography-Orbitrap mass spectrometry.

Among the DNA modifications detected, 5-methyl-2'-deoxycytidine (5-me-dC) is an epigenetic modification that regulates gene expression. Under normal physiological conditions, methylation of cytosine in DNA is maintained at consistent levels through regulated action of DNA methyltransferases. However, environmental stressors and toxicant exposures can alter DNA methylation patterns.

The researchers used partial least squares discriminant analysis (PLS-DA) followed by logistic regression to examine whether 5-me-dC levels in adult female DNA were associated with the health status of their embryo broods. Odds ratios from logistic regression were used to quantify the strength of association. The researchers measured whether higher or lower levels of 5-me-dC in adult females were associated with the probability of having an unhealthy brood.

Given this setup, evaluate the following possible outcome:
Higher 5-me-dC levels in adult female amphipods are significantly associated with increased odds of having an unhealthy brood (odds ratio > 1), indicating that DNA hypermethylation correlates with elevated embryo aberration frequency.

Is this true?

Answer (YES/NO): YES